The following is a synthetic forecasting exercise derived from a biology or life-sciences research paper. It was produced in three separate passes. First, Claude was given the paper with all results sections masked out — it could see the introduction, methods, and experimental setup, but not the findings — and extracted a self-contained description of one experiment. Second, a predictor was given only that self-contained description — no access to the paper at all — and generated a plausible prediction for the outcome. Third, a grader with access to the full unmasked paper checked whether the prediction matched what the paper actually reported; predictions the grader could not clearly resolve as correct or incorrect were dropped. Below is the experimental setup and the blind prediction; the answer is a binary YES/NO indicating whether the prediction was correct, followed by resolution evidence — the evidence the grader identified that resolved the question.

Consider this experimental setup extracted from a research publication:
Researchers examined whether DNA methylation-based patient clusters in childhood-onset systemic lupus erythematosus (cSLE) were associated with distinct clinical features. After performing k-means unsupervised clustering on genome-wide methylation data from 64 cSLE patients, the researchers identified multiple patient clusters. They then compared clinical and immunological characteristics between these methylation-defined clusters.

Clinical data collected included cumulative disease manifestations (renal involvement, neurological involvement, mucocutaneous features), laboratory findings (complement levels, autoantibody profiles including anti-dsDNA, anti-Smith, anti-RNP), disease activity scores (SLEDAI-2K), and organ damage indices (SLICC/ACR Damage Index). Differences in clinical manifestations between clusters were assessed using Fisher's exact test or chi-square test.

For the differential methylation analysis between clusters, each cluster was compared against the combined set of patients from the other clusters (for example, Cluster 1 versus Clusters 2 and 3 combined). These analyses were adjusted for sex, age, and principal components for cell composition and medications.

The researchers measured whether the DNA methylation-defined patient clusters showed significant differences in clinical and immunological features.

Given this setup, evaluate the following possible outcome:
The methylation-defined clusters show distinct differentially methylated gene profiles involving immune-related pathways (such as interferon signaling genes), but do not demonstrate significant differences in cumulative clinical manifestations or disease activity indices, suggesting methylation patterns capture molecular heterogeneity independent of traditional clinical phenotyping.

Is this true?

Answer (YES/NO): NO